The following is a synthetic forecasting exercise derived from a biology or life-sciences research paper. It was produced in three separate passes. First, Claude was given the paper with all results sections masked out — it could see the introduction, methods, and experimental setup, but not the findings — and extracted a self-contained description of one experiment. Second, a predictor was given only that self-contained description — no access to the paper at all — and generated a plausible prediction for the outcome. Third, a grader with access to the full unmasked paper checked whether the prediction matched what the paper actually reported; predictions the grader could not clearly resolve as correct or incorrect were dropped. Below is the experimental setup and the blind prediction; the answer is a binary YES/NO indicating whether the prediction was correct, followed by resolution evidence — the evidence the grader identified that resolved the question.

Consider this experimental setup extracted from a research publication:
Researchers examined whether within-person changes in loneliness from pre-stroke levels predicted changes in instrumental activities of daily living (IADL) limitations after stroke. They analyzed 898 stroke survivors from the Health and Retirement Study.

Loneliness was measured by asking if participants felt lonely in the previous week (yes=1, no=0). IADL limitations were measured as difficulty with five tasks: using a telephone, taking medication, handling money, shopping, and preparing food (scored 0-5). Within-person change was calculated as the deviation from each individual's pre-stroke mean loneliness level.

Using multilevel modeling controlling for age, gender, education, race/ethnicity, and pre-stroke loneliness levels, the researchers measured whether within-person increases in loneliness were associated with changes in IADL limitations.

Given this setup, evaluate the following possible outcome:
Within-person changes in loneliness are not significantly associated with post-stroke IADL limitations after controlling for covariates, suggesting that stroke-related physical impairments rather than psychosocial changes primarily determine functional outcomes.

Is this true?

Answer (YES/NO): NO